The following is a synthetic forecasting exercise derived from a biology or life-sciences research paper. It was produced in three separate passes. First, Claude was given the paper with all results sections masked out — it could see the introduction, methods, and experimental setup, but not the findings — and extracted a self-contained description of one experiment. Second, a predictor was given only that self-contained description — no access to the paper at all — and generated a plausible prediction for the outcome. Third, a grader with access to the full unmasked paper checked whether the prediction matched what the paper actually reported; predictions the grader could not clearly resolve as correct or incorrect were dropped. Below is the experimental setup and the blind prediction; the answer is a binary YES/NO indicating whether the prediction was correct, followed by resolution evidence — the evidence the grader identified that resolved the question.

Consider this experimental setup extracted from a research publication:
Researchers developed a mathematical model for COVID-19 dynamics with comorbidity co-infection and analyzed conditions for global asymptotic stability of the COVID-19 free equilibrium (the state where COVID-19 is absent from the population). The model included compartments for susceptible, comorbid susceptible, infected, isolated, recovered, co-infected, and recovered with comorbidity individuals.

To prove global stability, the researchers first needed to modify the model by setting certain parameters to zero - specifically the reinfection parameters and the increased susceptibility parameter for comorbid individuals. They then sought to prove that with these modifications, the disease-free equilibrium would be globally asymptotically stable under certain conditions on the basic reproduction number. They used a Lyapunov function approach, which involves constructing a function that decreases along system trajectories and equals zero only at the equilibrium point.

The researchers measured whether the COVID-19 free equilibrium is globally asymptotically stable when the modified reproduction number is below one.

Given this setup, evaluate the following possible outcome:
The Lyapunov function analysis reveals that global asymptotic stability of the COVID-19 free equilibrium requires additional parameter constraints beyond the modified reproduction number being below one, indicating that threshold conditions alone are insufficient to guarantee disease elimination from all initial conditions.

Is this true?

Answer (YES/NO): NO